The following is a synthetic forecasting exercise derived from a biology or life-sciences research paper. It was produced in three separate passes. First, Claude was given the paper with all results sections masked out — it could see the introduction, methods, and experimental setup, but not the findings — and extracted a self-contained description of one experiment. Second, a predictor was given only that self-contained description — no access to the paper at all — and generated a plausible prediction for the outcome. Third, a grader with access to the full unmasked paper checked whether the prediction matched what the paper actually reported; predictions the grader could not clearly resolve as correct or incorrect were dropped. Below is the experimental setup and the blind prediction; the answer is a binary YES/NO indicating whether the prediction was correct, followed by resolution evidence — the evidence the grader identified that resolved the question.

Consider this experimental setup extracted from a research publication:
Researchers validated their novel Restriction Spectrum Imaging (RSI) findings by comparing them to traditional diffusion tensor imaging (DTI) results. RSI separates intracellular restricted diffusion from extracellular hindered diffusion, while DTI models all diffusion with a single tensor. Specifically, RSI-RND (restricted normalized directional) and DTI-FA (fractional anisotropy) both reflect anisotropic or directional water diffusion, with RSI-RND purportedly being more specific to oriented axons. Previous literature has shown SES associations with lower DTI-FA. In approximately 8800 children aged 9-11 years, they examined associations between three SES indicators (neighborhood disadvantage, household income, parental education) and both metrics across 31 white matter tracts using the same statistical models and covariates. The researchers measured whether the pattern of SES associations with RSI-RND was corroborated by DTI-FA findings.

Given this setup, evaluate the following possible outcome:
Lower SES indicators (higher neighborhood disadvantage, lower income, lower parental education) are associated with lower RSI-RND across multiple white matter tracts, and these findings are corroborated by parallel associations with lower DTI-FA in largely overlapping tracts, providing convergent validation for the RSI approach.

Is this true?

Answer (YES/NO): YES